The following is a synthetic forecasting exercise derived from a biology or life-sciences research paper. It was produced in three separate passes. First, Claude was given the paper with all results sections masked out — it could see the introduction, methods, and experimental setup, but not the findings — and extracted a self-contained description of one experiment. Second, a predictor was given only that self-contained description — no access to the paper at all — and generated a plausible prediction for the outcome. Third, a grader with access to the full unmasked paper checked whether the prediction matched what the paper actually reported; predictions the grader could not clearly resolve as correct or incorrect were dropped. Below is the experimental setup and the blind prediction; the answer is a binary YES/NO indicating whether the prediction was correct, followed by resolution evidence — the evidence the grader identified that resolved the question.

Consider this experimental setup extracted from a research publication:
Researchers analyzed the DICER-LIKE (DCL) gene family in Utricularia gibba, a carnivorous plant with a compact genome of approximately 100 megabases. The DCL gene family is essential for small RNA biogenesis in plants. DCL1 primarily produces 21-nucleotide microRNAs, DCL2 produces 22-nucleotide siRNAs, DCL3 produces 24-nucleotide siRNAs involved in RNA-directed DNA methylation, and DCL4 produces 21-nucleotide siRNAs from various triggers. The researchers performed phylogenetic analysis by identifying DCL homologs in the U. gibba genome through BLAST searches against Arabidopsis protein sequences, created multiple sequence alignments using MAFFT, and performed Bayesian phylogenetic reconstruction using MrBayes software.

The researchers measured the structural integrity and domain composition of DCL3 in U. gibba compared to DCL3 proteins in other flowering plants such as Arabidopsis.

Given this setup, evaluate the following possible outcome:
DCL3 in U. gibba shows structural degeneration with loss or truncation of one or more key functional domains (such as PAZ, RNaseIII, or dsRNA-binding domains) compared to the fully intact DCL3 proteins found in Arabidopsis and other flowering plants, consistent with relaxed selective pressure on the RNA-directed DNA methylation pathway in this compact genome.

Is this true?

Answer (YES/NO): NO